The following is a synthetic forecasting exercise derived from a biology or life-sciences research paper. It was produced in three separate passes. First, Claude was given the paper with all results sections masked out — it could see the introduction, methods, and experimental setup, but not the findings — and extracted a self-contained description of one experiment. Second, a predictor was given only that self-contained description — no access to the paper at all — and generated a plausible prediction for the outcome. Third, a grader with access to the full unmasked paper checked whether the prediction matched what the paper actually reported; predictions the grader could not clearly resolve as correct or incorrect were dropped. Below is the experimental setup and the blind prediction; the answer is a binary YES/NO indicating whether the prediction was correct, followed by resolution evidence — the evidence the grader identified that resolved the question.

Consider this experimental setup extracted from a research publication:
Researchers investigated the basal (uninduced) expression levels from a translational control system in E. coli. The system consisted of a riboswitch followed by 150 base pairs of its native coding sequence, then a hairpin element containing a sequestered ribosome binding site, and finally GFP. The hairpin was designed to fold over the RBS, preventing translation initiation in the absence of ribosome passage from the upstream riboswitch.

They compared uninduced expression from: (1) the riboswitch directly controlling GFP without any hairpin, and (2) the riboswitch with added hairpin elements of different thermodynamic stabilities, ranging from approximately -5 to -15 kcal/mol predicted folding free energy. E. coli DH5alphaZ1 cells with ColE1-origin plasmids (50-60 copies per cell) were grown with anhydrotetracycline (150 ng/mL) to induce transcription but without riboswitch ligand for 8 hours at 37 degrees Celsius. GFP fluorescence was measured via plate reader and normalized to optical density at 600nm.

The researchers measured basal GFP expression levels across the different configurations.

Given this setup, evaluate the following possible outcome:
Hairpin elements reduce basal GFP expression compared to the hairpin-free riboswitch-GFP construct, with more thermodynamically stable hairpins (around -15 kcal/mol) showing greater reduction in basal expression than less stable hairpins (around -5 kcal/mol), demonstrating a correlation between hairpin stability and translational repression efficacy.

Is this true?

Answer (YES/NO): YES